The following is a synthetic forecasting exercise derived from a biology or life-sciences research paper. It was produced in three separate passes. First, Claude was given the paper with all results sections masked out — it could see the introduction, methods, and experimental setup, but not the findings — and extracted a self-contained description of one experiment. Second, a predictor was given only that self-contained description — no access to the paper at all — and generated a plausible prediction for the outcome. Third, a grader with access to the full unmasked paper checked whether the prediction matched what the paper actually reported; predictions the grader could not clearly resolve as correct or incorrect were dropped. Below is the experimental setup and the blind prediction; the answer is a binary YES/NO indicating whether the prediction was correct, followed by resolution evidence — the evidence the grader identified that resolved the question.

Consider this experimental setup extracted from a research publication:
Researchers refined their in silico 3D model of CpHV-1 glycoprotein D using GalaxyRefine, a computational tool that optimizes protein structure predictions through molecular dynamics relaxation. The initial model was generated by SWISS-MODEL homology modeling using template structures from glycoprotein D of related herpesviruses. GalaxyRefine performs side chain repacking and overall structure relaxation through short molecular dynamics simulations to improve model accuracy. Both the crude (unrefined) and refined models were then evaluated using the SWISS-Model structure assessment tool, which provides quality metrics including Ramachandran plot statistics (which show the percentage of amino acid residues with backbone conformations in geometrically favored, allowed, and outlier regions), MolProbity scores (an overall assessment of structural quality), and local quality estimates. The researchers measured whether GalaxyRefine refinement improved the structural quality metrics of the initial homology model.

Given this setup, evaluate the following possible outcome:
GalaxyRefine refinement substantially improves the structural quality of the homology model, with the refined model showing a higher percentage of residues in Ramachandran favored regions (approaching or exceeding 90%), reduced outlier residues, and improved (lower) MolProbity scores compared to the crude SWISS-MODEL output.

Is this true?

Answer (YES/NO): NO